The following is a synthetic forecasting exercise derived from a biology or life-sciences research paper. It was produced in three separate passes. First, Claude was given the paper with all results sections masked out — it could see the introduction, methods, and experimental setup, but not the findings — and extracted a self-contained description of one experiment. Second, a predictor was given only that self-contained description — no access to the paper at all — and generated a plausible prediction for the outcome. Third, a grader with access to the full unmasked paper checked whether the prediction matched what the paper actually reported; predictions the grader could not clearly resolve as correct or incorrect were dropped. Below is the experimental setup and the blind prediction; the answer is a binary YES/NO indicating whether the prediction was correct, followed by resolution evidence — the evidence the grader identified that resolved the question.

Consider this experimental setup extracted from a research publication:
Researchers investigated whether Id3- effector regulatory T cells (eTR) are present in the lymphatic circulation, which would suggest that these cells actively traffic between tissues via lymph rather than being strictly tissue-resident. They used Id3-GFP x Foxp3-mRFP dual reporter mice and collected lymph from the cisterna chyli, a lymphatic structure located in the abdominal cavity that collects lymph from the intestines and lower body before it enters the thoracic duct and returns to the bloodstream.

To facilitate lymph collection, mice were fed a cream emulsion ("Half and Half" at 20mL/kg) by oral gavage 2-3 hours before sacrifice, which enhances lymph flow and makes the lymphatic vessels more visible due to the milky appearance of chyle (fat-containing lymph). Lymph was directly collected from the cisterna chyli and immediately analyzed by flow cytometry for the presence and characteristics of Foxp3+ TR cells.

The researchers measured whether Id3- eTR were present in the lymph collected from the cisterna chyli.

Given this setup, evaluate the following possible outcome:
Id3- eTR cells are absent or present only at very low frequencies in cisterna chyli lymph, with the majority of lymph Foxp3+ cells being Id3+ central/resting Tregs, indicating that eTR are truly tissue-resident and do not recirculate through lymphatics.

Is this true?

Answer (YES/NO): YES